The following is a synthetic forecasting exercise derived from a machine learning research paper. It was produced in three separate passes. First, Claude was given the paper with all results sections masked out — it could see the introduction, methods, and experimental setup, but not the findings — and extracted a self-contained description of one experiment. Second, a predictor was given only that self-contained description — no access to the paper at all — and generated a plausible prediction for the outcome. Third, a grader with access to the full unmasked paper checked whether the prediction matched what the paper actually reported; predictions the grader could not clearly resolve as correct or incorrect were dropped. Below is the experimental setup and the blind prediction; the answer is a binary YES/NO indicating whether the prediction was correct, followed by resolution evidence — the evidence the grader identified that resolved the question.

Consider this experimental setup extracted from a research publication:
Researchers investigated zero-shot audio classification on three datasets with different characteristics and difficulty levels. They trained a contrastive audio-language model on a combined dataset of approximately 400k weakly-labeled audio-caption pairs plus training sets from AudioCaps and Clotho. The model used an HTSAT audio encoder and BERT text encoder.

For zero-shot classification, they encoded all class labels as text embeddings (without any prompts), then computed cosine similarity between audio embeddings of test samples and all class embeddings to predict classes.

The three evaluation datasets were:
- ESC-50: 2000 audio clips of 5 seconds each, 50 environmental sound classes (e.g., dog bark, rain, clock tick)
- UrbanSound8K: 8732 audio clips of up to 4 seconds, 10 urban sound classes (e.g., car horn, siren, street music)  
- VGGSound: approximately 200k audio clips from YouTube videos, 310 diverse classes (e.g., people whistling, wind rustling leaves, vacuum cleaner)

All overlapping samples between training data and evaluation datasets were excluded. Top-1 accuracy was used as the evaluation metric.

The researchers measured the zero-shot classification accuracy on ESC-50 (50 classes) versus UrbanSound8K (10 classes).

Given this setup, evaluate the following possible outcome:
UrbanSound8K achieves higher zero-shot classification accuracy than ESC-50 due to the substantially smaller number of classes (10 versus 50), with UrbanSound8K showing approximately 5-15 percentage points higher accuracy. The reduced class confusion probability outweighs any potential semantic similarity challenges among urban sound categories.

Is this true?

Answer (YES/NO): NO